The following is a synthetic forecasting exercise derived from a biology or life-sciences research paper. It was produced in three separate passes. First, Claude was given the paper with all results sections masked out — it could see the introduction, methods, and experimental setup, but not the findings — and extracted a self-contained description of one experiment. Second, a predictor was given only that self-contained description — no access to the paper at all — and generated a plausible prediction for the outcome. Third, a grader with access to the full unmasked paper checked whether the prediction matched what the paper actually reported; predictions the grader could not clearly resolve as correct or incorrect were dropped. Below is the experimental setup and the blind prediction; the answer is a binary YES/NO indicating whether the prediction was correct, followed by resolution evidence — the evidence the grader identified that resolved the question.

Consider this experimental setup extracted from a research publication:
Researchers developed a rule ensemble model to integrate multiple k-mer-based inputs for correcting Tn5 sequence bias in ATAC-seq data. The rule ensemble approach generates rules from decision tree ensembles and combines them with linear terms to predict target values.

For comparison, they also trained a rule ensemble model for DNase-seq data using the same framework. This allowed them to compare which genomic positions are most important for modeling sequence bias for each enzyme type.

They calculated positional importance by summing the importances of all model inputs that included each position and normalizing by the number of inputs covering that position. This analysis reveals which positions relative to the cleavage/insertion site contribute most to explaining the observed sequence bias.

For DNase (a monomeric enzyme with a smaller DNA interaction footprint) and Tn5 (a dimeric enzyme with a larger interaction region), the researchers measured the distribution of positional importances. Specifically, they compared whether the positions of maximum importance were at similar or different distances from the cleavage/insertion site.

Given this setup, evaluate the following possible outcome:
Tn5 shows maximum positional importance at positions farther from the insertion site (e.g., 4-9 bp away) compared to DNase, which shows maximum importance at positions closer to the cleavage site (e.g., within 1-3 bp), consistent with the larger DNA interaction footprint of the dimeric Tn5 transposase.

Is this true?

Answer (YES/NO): YES